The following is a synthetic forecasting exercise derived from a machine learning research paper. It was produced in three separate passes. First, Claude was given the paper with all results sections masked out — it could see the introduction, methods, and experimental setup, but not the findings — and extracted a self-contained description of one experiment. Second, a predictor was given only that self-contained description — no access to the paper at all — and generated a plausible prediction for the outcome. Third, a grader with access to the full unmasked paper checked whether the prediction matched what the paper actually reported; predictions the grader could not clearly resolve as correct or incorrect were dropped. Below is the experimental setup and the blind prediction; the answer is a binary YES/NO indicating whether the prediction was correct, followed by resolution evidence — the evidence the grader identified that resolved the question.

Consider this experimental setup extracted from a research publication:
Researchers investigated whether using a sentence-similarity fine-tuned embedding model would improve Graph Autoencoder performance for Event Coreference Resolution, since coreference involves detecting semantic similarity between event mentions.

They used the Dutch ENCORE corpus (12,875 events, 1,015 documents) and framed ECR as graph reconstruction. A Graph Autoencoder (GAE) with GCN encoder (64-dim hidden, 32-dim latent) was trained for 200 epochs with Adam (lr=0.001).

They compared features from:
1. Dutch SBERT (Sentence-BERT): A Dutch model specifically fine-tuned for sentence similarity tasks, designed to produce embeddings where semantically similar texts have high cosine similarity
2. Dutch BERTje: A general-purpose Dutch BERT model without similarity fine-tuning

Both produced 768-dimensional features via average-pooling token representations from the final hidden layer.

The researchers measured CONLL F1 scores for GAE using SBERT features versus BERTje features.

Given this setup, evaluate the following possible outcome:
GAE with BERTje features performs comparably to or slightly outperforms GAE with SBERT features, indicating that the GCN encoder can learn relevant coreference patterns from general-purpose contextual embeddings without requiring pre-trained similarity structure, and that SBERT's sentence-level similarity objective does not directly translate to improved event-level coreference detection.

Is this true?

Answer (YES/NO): NO